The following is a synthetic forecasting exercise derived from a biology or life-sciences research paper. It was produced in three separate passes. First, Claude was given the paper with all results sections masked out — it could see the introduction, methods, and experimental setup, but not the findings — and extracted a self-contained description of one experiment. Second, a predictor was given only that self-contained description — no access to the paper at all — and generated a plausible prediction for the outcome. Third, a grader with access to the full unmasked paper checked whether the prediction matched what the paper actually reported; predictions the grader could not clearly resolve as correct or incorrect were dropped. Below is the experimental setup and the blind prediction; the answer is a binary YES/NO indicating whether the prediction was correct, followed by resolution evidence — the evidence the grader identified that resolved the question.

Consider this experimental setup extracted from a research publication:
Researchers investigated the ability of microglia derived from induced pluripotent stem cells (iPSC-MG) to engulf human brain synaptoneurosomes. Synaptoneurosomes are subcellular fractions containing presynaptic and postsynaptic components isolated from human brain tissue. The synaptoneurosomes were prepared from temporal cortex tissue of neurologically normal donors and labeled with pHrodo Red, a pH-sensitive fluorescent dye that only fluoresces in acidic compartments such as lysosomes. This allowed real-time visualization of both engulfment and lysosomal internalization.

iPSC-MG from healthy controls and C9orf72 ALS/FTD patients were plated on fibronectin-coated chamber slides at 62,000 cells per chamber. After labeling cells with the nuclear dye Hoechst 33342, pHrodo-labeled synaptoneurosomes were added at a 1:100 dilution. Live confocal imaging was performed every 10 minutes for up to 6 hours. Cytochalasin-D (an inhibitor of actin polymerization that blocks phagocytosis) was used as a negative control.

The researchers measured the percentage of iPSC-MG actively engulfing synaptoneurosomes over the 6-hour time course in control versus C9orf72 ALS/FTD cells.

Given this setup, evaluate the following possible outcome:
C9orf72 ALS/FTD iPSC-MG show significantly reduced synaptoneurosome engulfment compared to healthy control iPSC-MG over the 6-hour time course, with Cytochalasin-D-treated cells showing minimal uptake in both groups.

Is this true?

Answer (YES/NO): NO